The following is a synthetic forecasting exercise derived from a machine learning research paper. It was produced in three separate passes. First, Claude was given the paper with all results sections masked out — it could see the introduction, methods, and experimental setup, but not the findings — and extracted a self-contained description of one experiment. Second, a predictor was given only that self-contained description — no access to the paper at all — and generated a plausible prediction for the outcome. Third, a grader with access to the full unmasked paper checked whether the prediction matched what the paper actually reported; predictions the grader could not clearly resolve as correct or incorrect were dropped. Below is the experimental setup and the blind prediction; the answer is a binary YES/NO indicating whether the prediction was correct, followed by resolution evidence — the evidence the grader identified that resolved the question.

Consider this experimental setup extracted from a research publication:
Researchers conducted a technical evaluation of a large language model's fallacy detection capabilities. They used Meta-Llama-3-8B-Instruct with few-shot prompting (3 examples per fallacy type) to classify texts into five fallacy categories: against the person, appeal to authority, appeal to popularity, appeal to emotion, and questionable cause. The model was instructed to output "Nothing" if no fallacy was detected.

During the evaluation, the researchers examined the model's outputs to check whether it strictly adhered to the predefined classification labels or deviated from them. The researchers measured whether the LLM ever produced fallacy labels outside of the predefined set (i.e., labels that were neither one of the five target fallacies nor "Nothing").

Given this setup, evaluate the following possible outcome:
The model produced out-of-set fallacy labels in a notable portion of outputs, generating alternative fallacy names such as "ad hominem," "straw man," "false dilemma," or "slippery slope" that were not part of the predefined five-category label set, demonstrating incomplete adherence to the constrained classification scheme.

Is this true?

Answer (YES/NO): NO